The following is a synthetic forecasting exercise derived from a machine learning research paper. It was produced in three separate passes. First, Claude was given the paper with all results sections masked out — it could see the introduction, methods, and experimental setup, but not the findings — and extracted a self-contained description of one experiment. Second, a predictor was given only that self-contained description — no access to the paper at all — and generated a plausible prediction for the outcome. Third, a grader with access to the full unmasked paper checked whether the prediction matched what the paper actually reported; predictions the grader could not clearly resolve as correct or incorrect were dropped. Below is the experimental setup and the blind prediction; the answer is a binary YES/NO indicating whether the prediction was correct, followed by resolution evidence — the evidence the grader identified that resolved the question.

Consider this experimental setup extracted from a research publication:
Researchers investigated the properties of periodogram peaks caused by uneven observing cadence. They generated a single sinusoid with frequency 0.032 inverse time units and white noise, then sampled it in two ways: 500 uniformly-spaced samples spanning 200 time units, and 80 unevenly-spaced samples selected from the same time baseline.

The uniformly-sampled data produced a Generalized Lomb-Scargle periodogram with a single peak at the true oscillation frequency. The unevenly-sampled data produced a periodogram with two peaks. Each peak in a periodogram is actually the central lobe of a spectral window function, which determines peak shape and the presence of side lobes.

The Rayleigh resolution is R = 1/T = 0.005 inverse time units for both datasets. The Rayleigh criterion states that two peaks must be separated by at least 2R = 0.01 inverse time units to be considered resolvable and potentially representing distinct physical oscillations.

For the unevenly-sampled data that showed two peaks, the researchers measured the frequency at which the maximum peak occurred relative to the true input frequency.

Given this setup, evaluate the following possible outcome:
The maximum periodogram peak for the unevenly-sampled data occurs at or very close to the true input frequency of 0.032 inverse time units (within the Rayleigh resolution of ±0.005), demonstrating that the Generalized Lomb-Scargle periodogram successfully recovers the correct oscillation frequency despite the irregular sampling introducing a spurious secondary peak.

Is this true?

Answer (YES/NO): NO